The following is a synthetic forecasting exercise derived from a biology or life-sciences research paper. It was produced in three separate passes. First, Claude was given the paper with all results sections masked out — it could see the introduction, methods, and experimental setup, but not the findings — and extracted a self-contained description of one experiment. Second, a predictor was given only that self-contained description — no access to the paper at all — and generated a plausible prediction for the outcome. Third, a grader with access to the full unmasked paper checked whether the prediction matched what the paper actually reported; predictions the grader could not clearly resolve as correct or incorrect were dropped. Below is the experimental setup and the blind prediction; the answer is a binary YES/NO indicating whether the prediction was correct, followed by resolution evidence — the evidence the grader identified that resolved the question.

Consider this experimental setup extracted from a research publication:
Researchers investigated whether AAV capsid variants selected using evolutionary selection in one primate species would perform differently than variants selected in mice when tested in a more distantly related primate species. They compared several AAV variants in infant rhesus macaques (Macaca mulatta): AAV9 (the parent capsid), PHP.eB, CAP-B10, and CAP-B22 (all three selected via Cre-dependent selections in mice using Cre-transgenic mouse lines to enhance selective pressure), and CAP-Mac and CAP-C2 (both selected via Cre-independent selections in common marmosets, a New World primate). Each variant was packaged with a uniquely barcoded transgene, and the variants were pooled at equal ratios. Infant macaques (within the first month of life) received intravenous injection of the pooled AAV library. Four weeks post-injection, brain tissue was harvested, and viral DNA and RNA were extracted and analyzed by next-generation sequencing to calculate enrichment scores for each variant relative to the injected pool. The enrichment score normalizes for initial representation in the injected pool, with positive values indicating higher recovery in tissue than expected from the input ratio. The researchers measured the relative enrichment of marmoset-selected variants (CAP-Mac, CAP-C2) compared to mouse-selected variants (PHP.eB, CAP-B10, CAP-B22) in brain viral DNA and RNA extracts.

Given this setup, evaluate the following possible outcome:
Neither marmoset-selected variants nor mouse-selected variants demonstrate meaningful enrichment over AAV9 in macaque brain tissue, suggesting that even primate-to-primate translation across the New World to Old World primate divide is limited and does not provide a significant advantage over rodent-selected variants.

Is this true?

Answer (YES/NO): NO